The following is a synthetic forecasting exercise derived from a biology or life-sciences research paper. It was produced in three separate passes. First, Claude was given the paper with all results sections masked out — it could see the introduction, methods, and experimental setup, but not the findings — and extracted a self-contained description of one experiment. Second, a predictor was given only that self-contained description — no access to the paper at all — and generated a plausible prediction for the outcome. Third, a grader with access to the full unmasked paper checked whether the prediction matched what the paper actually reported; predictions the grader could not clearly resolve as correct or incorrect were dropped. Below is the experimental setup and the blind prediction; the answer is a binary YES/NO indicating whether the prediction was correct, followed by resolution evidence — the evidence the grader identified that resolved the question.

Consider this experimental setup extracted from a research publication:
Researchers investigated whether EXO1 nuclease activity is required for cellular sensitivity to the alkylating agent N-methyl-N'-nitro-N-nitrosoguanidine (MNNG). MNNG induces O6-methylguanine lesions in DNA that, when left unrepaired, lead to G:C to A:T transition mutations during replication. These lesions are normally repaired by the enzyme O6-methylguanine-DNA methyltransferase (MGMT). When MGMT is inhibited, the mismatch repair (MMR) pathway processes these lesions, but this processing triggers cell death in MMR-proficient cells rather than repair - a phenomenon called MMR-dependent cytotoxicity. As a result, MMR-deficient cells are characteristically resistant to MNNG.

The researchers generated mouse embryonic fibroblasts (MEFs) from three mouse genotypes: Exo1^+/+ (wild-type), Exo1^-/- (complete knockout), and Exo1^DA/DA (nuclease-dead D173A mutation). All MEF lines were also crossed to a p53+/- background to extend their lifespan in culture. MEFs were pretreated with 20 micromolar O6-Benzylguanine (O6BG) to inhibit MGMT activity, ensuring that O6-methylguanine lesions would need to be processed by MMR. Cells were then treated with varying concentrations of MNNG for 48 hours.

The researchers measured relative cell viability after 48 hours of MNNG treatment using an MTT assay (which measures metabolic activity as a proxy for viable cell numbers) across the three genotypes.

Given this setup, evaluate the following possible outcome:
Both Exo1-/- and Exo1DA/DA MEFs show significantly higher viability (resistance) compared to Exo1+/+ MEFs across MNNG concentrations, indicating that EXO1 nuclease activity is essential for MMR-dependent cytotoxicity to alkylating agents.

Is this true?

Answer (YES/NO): YES